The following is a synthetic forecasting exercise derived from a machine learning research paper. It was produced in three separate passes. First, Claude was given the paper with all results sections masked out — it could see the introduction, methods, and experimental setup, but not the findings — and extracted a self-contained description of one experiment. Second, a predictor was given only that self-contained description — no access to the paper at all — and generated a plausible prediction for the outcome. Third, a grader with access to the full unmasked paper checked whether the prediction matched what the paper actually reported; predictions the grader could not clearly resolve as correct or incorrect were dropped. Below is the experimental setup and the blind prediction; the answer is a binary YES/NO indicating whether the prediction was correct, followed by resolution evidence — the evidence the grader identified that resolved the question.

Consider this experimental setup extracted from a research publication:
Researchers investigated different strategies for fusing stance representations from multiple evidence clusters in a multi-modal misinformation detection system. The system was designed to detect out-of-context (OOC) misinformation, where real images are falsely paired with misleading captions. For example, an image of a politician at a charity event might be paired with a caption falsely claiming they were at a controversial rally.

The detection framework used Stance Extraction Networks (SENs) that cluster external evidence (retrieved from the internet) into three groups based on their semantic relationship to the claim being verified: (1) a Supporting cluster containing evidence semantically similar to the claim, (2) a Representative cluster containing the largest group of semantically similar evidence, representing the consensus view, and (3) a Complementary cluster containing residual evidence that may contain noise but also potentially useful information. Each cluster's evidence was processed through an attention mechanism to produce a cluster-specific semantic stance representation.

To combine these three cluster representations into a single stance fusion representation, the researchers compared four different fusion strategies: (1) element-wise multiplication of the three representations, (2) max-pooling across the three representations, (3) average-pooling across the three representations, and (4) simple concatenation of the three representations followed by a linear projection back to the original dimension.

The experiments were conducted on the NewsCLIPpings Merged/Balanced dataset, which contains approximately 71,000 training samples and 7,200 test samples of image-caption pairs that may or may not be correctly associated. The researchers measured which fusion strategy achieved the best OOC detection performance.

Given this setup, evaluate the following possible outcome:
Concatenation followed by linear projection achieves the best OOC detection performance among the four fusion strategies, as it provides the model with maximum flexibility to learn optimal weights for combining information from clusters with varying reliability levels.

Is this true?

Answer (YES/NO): YES